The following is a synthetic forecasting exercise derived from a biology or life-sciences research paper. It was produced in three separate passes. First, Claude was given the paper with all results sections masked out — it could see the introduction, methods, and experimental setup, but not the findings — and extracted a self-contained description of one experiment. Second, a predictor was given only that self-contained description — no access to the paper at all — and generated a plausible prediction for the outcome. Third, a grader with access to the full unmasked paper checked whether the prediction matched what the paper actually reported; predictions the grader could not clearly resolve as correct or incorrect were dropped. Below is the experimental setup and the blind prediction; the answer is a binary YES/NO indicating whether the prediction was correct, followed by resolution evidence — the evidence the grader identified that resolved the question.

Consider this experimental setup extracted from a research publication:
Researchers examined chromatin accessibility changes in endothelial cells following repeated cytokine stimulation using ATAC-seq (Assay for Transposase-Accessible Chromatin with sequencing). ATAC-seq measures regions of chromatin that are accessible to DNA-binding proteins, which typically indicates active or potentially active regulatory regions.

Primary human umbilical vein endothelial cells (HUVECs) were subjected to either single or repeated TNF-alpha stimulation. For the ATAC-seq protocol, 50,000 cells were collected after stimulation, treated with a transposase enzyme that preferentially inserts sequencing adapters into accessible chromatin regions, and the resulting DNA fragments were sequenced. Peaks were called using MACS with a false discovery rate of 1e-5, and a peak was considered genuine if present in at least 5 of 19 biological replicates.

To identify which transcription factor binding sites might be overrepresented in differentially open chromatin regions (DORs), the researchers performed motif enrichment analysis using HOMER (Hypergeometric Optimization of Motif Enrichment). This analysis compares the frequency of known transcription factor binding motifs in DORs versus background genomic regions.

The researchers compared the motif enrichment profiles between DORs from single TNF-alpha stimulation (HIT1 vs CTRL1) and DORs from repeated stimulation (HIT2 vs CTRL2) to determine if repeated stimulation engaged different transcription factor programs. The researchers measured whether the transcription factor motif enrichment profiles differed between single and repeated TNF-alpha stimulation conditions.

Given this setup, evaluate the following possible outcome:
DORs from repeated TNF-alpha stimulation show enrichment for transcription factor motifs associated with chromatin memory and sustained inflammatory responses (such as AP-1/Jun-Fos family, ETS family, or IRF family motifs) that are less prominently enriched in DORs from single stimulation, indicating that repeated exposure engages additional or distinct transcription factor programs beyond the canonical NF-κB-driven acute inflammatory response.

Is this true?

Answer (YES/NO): NO